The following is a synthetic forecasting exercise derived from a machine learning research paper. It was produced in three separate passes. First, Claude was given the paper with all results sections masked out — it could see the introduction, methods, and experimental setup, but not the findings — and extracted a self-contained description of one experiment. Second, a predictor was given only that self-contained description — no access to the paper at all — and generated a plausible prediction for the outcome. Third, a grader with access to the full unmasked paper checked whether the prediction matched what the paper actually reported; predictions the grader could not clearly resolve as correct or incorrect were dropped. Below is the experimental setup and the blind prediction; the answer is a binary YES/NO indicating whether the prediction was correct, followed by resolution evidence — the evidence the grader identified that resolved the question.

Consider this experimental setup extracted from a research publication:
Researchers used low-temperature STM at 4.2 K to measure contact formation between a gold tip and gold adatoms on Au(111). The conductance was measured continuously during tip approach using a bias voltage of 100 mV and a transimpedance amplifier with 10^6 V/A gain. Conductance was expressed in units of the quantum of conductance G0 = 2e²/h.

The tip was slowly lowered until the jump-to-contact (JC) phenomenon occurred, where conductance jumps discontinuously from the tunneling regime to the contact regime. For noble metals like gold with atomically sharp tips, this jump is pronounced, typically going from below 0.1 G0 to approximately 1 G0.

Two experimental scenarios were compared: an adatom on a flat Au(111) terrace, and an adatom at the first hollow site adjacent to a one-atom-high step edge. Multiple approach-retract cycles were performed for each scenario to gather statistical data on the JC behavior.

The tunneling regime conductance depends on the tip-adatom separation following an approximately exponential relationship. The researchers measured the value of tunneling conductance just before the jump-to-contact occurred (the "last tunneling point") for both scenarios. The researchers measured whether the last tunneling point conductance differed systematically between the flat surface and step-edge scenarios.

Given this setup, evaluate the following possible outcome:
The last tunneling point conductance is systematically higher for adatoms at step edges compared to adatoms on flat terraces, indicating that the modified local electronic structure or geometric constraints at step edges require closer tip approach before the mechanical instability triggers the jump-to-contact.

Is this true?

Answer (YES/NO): NO